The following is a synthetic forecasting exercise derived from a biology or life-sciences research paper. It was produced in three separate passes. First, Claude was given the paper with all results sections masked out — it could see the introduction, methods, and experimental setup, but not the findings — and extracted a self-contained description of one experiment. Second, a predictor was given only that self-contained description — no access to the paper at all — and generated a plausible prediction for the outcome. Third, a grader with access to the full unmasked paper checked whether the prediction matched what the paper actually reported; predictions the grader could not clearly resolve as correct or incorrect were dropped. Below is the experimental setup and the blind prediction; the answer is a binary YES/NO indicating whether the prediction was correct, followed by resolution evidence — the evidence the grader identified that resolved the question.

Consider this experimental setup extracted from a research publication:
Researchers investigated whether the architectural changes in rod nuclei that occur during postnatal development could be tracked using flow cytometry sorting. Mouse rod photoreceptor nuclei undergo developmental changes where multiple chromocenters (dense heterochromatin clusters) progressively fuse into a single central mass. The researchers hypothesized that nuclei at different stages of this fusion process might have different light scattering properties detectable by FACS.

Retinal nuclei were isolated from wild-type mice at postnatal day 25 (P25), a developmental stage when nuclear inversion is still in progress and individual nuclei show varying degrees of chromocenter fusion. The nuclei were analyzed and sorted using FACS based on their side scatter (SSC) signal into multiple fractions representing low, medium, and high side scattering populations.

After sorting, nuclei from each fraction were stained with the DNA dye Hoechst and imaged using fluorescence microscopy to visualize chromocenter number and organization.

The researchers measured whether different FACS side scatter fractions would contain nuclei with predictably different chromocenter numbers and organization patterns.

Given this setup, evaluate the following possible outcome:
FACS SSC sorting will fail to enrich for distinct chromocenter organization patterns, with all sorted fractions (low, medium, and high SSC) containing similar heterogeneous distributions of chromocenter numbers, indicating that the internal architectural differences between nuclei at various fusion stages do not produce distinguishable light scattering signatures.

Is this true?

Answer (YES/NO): NO